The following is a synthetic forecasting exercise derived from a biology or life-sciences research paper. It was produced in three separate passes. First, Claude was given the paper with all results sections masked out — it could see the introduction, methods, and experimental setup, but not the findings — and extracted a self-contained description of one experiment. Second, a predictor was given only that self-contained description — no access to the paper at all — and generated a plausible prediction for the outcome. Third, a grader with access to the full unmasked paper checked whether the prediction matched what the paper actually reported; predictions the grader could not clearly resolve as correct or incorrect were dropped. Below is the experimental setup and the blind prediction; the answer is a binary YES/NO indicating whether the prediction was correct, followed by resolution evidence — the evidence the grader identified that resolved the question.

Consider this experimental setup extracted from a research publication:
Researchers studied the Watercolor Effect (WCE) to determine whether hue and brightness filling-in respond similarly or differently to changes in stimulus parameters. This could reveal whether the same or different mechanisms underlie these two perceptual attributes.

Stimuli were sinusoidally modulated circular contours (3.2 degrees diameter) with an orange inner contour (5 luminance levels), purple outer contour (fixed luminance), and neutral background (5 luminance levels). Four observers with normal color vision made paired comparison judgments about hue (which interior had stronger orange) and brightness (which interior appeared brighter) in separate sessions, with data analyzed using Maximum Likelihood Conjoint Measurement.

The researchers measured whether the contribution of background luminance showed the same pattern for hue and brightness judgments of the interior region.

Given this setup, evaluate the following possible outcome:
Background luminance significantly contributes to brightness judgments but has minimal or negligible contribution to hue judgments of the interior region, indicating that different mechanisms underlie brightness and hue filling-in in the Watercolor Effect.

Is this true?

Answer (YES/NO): NO